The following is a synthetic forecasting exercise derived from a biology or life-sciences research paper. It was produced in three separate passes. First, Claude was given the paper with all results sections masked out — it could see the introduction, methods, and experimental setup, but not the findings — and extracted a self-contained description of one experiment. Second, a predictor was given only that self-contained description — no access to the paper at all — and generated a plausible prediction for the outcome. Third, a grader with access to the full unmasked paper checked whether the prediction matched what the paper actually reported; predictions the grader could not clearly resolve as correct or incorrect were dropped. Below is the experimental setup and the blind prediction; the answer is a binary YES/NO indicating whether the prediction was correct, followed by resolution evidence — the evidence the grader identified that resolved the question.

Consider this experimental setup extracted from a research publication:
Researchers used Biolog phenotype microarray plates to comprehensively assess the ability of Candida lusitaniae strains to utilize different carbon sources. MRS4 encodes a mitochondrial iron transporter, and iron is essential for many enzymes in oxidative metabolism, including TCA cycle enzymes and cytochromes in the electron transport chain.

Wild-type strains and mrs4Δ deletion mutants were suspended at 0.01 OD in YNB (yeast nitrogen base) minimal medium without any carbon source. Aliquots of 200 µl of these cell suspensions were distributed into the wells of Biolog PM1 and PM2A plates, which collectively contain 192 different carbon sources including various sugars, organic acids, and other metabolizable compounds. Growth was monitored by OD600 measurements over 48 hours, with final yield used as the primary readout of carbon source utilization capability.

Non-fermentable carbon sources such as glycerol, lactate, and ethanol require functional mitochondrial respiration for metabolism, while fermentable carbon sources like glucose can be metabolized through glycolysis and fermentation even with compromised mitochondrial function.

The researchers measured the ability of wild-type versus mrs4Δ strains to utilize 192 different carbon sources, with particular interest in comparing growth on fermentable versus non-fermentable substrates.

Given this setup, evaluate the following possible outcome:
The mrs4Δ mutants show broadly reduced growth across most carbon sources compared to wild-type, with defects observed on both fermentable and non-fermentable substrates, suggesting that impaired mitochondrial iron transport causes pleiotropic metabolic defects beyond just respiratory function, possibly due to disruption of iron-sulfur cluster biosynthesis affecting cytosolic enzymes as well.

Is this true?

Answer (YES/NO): NO